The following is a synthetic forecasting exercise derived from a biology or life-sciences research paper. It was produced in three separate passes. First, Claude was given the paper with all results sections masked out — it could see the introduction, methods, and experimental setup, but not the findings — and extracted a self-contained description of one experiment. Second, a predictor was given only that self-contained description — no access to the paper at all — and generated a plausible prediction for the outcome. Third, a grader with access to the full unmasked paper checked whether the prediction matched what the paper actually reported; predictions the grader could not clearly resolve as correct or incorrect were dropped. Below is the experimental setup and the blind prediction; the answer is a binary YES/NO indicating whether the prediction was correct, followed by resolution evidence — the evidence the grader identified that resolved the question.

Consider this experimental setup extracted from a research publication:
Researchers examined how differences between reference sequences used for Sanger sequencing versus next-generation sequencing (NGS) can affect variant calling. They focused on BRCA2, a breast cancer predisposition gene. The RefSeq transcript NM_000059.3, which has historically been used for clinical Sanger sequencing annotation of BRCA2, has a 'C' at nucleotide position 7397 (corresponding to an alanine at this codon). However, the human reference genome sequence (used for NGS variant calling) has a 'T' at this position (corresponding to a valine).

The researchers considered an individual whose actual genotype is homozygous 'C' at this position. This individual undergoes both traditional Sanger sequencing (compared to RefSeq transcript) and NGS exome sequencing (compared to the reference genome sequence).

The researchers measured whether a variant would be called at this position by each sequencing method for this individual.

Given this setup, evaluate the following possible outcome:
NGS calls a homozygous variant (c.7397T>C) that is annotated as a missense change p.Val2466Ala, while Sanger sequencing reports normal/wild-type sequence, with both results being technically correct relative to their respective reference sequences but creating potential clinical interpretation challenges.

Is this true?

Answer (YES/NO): YES